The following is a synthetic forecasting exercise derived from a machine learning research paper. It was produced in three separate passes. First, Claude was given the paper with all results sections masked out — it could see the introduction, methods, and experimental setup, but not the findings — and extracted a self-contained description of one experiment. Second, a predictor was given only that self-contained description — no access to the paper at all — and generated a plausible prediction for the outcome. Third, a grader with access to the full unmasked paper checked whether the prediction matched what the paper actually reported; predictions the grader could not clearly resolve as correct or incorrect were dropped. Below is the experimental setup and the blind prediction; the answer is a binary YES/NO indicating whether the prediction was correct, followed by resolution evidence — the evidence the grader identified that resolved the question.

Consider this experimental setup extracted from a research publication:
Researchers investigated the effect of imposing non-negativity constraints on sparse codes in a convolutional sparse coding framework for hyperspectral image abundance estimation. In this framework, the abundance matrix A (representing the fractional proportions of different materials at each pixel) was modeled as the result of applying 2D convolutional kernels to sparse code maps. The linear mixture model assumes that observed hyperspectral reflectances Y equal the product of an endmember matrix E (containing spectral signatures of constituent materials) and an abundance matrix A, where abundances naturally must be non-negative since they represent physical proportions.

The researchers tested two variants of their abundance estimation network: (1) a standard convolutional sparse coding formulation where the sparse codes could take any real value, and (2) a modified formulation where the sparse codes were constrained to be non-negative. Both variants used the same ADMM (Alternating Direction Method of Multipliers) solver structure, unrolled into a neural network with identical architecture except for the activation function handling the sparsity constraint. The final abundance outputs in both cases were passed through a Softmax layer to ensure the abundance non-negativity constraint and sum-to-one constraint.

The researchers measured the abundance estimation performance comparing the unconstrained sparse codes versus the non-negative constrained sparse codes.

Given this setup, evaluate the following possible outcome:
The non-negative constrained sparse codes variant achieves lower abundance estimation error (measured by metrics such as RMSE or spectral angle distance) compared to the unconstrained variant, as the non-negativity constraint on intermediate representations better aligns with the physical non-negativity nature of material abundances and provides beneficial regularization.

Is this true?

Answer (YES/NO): YES